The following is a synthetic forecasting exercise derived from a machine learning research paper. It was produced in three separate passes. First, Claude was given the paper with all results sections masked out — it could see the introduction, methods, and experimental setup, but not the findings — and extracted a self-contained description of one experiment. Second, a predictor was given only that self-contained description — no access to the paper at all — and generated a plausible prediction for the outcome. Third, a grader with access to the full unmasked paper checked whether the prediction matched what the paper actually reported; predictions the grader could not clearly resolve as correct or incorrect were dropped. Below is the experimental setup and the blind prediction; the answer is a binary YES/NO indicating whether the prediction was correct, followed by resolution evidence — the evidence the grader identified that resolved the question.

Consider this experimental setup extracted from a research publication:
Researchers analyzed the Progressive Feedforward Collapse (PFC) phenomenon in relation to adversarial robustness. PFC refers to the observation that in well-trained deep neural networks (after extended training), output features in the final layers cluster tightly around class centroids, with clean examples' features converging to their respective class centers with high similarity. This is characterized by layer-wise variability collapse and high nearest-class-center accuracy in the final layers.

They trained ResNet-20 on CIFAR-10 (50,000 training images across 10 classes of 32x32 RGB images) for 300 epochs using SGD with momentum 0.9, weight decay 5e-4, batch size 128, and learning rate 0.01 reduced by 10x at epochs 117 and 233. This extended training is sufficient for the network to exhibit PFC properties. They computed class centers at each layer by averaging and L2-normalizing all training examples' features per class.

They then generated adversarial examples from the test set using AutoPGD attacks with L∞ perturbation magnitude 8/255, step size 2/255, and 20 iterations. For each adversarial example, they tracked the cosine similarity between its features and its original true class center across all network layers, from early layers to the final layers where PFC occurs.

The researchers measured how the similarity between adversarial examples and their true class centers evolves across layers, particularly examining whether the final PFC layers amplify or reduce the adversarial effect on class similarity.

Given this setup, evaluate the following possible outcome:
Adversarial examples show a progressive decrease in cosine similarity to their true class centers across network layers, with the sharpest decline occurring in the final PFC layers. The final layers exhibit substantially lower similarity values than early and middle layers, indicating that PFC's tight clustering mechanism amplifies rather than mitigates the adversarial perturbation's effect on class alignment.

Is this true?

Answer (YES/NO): YES